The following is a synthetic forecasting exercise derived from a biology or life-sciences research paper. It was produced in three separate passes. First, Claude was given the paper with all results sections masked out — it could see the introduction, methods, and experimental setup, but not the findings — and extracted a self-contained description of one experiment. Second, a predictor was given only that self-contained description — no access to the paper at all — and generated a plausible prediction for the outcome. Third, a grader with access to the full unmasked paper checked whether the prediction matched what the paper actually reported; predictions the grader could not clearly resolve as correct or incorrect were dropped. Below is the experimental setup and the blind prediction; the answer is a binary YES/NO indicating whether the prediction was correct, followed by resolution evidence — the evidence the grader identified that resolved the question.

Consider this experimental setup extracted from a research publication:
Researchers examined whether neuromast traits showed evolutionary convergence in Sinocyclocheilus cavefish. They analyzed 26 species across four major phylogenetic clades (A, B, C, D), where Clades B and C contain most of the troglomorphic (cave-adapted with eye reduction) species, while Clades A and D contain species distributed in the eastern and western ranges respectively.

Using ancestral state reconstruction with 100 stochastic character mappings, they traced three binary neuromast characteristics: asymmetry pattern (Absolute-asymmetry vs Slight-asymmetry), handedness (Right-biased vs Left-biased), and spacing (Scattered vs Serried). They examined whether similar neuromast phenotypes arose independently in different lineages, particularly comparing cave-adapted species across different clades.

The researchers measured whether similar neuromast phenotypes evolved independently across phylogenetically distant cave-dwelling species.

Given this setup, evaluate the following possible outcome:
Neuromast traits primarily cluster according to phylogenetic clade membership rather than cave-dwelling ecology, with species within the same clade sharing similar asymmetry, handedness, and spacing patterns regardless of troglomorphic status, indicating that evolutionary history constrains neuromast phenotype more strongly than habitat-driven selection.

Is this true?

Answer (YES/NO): NO